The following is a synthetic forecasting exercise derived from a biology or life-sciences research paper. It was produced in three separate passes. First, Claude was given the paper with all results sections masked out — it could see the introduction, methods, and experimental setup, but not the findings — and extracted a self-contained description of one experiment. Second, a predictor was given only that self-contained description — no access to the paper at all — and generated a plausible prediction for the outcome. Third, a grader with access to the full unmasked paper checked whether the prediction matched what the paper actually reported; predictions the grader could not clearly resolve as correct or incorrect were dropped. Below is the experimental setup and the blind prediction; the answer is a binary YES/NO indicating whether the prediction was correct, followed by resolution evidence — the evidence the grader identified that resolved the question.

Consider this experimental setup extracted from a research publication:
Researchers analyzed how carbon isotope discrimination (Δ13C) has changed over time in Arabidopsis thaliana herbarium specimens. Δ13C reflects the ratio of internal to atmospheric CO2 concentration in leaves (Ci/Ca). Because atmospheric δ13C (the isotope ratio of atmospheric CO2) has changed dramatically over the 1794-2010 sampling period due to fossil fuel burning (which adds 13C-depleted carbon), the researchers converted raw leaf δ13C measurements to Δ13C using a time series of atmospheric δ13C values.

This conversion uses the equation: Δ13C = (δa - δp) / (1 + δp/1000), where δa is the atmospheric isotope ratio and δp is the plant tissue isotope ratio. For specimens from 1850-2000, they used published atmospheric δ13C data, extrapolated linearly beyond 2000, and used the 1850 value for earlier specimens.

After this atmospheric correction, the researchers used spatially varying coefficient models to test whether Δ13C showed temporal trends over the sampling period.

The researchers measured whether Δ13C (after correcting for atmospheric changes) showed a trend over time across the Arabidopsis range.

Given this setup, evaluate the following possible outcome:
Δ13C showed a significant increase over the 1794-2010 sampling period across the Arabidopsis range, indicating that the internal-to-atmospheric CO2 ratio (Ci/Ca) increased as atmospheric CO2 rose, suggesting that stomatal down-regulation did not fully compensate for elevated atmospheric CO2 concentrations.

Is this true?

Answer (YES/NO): NO